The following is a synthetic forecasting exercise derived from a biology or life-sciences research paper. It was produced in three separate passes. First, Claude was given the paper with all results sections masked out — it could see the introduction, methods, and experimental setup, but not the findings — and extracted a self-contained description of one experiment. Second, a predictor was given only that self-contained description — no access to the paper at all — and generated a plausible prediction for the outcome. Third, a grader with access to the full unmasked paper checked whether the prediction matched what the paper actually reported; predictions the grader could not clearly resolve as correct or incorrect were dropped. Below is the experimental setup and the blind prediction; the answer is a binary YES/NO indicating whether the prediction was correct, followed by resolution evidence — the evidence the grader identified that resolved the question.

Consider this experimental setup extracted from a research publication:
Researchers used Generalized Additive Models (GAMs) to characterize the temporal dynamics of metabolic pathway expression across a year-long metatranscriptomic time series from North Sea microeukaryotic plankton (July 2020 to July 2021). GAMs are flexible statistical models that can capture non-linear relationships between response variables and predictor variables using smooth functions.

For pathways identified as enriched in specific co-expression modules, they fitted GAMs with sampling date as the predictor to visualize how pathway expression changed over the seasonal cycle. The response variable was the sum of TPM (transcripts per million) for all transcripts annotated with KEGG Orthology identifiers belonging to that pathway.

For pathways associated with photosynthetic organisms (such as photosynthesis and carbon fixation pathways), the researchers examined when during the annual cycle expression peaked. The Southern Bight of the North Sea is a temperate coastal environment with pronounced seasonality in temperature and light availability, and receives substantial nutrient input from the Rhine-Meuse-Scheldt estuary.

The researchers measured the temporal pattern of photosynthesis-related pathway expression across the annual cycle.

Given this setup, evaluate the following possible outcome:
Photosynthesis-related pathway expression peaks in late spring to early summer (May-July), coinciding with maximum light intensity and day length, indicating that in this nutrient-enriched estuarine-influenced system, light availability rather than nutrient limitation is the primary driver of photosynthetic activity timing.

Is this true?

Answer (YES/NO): NO